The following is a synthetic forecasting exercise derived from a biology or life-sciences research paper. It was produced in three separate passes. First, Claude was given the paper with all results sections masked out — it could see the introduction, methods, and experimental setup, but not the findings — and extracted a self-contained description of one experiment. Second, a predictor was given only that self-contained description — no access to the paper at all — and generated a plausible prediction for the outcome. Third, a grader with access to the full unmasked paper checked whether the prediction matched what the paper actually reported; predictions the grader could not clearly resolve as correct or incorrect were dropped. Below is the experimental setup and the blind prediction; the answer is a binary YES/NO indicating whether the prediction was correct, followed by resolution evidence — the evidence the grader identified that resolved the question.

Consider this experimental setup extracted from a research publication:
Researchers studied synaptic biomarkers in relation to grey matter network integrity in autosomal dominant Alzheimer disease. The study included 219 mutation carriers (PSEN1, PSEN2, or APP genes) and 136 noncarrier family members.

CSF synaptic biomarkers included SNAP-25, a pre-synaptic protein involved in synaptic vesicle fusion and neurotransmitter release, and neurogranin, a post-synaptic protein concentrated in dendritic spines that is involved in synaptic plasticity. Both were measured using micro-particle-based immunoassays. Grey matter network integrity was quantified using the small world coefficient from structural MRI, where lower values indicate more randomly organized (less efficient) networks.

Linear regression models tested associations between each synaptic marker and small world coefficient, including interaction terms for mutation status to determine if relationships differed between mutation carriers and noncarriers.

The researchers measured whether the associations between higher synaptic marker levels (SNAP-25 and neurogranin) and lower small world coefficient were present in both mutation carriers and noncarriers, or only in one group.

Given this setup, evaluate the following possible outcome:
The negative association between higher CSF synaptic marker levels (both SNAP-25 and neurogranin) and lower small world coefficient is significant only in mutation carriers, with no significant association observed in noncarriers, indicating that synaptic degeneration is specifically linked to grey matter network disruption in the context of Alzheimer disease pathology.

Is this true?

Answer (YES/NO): YES